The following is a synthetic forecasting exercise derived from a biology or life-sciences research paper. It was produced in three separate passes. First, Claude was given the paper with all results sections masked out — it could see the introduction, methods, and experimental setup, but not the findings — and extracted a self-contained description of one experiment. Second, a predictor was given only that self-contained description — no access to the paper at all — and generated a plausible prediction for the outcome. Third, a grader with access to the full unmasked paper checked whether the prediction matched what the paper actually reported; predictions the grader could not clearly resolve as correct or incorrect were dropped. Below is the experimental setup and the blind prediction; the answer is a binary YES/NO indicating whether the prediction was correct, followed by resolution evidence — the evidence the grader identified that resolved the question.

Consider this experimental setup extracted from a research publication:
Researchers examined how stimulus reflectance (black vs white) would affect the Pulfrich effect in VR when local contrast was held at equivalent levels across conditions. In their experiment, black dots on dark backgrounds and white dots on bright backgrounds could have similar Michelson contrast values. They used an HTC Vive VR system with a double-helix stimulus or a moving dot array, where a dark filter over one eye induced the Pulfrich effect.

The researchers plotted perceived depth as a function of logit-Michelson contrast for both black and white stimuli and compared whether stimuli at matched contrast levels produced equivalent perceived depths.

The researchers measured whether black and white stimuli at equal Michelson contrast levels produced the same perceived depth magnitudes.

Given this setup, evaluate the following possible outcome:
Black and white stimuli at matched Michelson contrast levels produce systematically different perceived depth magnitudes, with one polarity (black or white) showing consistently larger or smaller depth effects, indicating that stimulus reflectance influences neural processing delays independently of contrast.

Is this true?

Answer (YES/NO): YES